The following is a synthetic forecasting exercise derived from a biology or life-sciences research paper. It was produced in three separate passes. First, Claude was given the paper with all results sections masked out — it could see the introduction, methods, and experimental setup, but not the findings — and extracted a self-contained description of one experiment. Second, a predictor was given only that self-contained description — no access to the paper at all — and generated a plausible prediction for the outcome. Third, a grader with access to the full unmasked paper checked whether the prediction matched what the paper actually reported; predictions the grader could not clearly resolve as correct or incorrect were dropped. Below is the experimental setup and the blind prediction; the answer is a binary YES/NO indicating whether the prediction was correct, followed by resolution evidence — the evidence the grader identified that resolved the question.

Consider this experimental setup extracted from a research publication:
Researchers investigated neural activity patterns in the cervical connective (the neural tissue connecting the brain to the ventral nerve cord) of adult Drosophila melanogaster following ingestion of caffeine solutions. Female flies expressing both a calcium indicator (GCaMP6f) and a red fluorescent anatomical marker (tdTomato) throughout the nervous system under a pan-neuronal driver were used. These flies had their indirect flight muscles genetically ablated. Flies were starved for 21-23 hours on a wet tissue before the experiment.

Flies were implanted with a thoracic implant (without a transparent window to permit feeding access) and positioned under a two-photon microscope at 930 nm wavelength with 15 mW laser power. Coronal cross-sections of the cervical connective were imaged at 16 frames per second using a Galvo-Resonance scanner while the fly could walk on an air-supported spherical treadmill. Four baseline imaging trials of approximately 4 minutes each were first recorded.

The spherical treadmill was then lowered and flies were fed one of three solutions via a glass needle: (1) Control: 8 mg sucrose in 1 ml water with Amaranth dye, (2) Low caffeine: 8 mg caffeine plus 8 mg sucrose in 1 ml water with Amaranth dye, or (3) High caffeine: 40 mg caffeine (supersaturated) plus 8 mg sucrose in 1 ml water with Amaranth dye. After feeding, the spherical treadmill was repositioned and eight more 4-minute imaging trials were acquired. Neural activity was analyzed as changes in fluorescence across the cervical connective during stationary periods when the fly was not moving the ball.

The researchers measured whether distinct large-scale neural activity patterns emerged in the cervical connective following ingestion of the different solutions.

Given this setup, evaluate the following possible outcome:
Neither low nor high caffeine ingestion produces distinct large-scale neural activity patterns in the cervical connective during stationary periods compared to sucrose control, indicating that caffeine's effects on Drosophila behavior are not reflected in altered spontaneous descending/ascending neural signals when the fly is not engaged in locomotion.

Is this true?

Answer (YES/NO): NO